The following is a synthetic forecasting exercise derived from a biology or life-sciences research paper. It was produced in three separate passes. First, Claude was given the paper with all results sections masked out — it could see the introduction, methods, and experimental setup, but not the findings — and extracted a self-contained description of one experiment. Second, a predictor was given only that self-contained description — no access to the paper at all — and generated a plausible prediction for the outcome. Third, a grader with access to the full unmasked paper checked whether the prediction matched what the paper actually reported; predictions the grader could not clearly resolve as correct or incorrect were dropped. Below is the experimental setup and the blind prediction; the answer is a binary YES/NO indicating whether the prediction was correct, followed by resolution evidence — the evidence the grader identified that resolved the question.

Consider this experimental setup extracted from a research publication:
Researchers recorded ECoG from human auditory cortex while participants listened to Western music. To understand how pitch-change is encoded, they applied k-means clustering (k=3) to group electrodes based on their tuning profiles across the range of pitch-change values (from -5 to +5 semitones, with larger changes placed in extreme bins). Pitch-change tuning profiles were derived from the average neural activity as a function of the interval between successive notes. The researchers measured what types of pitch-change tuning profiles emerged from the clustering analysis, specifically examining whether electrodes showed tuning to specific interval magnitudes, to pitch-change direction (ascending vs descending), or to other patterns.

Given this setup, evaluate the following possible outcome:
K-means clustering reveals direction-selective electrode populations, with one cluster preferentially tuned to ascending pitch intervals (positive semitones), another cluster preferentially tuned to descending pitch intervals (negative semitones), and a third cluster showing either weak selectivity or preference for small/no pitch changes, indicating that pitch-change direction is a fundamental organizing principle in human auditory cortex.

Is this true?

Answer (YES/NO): NO